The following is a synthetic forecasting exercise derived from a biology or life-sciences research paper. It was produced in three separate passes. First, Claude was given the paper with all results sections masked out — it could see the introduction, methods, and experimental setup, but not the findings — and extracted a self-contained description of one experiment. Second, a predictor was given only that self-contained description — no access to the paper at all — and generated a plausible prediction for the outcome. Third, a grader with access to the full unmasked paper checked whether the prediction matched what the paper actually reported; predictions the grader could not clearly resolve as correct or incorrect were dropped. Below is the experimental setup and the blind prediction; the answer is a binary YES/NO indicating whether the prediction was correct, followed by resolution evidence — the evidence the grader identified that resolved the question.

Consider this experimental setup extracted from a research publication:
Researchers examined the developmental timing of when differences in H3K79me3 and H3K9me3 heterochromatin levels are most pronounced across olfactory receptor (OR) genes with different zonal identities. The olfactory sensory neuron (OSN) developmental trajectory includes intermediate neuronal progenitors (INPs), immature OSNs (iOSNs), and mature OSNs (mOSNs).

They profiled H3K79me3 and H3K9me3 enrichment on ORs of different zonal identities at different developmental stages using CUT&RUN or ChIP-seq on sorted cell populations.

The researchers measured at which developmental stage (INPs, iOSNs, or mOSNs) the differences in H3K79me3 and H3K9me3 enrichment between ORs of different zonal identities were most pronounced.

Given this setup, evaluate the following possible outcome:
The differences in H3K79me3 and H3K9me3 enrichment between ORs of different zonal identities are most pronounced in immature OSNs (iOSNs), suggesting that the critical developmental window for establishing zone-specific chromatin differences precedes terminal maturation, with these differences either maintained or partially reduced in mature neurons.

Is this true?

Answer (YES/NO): YES